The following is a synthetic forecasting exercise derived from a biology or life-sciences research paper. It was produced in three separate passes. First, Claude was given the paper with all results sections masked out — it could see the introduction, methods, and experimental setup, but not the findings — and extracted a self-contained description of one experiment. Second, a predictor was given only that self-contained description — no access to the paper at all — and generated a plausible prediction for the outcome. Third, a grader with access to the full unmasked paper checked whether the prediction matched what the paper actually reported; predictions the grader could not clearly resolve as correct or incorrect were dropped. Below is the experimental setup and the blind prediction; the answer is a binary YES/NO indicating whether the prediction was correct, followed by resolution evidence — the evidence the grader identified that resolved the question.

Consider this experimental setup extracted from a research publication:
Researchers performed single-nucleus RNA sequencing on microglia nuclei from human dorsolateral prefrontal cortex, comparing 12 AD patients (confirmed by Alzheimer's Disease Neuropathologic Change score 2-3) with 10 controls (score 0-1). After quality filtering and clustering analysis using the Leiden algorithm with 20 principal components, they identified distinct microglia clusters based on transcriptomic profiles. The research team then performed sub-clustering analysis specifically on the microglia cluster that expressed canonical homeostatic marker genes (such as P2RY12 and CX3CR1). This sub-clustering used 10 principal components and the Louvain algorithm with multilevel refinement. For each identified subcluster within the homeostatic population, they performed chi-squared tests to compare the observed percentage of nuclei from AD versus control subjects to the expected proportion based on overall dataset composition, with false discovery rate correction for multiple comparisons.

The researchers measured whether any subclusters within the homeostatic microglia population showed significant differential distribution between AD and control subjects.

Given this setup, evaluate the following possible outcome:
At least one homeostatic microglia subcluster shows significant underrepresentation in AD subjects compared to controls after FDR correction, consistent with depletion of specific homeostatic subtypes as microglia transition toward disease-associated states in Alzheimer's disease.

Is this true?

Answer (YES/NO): YES